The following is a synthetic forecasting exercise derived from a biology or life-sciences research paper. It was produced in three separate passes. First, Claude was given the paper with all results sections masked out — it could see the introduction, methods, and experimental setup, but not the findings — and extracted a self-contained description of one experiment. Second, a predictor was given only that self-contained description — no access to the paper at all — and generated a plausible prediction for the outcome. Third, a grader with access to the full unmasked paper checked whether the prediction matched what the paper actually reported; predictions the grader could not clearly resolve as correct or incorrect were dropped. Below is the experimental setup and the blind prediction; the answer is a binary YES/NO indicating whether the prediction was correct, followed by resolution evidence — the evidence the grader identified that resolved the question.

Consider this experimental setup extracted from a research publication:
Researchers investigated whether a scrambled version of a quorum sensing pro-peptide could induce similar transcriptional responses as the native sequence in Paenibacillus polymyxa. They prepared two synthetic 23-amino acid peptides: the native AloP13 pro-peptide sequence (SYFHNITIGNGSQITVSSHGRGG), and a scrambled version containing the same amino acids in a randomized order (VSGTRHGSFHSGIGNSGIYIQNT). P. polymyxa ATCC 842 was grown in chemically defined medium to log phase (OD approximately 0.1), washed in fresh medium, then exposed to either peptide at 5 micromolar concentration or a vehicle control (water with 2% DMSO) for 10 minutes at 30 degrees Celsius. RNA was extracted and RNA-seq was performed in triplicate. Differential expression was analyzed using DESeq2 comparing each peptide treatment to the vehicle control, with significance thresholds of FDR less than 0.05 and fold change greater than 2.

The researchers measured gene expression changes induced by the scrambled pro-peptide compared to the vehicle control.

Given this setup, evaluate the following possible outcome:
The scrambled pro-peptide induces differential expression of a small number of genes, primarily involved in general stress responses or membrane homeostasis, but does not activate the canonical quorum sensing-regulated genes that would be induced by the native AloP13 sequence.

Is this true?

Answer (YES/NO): NO